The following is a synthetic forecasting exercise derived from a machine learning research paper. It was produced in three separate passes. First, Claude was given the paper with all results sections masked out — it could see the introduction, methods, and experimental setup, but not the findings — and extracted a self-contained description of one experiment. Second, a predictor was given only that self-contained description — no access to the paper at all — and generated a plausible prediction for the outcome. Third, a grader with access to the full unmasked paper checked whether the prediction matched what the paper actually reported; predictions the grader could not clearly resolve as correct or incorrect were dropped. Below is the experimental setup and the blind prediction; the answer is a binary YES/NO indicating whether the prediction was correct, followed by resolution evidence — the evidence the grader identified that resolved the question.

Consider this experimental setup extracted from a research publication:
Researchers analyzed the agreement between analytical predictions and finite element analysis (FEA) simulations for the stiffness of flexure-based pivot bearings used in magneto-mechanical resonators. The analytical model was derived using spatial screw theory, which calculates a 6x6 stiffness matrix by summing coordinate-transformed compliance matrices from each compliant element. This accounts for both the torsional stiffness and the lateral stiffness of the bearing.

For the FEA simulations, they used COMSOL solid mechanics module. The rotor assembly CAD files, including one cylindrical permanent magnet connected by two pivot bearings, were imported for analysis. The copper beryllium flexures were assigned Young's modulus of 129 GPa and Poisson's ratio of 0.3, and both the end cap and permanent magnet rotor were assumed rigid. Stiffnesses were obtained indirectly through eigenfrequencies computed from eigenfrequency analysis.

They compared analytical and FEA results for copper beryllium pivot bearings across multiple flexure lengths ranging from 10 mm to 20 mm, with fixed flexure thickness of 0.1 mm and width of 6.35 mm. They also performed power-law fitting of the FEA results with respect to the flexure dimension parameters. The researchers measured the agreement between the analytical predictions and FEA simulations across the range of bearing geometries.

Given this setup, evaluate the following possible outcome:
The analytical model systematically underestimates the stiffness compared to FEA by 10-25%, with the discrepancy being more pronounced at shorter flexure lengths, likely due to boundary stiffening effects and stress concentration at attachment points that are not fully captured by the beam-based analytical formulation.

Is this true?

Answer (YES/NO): NO